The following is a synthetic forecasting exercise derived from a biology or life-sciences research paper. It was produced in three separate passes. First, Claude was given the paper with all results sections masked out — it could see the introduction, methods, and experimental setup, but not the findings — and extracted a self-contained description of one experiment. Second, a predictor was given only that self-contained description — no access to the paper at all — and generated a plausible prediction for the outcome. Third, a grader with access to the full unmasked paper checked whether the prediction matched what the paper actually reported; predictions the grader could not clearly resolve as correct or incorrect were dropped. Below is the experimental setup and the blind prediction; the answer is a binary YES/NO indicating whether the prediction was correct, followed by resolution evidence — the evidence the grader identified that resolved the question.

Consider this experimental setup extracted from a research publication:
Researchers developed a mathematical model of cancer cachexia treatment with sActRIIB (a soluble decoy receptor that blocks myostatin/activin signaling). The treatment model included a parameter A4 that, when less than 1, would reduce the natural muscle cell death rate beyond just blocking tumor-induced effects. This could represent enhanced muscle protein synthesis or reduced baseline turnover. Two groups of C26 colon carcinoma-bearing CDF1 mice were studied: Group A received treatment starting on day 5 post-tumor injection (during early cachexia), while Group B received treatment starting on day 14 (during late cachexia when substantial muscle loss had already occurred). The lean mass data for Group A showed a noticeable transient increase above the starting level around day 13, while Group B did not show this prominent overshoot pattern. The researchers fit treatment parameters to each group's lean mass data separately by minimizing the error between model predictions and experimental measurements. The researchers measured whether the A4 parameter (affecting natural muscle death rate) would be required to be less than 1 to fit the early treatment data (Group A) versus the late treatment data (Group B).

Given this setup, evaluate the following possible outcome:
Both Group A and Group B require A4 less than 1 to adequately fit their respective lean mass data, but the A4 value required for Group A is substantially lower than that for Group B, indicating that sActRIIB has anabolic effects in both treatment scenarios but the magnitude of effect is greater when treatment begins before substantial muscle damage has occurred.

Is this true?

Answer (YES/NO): NO